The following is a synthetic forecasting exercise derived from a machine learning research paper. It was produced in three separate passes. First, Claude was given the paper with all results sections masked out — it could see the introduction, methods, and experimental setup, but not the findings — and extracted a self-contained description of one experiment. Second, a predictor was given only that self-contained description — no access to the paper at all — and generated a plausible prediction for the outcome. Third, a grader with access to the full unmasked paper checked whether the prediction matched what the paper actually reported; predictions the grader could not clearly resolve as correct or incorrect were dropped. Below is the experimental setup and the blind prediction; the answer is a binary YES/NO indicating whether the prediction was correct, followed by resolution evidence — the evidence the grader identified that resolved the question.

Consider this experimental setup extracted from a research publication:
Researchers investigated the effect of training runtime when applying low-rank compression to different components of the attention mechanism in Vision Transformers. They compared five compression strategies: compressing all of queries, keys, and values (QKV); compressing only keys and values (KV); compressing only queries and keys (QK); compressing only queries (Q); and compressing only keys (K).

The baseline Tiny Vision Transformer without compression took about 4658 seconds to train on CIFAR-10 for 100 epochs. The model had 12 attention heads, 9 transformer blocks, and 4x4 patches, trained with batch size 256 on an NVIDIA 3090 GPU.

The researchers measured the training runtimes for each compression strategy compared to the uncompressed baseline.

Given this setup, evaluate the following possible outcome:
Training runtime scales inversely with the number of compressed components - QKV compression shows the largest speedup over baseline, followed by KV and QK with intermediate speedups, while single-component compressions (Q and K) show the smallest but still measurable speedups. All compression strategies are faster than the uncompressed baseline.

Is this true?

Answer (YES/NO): NO